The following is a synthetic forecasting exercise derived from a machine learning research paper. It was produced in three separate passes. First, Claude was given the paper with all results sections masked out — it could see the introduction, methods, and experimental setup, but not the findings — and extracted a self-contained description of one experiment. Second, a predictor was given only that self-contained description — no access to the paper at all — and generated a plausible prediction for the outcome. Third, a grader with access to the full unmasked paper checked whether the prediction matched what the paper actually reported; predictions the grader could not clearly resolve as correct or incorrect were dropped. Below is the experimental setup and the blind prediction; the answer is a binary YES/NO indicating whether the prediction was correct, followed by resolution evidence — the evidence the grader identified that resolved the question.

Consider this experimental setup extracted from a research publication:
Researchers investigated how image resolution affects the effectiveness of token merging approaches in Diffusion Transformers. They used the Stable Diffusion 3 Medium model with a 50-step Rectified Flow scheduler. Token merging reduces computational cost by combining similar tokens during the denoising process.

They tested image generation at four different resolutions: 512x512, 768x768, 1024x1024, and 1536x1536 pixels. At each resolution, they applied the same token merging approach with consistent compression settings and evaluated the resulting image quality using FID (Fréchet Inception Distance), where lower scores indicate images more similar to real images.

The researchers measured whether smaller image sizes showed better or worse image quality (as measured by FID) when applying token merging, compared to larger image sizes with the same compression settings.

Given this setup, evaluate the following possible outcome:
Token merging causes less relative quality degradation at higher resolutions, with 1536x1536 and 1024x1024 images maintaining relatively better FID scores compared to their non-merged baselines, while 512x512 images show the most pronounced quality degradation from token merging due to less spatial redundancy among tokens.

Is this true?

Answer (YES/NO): YES